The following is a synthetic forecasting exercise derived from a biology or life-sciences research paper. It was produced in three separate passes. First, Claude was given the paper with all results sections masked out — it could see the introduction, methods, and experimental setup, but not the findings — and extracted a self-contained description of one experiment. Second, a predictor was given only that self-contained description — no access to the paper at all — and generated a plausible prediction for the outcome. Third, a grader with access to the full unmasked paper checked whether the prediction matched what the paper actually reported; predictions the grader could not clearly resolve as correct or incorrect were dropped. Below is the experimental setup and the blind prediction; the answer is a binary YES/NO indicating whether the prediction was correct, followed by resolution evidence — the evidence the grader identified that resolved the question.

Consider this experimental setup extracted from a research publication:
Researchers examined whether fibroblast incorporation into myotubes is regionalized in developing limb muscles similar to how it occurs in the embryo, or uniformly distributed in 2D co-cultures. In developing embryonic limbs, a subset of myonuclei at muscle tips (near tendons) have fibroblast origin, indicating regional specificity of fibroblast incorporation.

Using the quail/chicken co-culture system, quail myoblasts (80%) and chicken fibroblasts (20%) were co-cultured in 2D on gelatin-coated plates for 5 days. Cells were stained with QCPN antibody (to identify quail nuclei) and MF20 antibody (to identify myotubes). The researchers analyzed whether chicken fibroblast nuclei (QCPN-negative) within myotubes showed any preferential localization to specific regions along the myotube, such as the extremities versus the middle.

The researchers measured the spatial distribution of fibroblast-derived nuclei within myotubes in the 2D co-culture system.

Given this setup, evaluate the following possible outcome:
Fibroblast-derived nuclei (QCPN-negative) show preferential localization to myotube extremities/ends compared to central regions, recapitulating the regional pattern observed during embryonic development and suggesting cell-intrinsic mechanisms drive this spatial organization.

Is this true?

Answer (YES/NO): NO